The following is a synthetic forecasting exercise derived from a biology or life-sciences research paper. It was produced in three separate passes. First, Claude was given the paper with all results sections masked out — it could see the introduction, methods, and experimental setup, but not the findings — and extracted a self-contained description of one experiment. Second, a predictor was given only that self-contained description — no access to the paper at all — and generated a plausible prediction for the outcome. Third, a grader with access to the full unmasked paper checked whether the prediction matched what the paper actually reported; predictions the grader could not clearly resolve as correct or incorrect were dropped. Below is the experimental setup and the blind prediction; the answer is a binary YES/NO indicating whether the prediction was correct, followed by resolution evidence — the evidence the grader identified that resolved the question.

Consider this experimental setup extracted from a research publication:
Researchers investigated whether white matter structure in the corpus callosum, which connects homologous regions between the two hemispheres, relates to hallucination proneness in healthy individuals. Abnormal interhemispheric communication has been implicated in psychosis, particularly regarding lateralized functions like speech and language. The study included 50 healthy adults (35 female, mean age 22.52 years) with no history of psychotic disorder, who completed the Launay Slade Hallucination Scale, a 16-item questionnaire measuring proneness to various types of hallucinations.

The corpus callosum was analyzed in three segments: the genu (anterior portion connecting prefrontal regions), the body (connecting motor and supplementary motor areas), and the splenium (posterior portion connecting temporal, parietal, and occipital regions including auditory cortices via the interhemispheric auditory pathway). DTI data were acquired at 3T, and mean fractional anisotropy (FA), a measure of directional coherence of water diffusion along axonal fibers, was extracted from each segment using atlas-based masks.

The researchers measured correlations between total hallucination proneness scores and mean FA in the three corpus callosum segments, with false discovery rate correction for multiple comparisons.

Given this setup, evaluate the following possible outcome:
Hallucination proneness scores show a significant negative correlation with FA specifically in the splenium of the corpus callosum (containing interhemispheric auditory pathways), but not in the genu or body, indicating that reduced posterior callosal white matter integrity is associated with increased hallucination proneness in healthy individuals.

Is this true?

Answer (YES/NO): NO